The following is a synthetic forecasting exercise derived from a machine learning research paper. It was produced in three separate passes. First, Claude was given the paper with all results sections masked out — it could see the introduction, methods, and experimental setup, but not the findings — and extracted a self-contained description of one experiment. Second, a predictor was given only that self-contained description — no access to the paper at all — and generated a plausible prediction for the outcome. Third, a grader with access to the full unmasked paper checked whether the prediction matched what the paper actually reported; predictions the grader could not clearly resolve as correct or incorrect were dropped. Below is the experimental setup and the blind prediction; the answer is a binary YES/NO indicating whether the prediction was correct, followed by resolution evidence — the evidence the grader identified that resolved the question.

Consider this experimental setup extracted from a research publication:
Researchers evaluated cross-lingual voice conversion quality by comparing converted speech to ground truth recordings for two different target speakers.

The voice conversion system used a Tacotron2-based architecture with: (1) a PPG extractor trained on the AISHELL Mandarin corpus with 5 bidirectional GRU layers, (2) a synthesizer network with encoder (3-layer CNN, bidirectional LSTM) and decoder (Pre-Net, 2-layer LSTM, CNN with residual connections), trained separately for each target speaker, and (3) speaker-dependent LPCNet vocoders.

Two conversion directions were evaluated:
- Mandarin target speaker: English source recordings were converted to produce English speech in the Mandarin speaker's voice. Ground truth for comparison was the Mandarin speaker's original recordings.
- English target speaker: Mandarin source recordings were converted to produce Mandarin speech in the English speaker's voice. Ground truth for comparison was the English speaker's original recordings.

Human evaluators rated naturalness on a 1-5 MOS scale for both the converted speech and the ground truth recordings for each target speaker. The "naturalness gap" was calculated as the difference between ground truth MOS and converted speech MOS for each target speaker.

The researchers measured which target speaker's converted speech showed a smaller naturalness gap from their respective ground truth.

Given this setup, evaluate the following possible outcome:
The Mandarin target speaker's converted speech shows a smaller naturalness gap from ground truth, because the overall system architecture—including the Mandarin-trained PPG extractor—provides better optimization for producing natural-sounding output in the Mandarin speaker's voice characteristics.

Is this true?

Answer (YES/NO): NO